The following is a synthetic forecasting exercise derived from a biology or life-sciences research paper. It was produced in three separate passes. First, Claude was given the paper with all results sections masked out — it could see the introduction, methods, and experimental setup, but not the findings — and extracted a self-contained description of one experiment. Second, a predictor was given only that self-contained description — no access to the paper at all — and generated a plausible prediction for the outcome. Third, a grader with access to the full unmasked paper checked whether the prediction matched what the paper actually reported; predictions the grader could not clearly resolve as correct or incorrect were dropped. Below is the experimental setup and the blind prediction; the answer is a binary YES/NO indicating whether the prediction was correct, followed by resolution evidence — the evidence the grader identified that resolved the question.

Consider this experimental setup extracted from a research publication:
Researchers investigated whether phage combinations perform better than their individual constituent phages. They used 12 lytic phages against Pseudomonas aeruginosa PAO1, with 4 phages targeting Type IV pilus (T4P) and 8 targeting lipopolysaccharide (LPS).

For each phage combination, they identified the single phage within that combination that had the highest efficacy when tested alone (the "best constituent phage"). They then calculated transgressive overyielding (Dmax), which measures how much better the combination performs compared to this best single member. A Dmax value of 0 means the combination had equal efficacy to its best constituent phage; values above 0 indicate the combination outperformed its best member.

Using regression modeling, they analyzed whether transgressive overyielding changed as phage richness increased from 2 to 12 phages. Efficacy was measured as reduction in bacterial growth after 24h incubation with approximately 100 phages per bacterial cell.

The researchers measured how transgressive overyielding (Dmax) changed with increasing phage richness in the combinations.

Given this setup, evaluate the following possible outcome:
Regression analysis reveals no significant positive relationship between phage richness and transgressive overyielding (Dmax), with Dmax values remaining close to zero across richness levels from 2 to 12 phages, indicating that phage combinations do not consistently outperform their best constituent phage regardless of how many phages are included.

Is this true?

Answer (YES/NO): NO